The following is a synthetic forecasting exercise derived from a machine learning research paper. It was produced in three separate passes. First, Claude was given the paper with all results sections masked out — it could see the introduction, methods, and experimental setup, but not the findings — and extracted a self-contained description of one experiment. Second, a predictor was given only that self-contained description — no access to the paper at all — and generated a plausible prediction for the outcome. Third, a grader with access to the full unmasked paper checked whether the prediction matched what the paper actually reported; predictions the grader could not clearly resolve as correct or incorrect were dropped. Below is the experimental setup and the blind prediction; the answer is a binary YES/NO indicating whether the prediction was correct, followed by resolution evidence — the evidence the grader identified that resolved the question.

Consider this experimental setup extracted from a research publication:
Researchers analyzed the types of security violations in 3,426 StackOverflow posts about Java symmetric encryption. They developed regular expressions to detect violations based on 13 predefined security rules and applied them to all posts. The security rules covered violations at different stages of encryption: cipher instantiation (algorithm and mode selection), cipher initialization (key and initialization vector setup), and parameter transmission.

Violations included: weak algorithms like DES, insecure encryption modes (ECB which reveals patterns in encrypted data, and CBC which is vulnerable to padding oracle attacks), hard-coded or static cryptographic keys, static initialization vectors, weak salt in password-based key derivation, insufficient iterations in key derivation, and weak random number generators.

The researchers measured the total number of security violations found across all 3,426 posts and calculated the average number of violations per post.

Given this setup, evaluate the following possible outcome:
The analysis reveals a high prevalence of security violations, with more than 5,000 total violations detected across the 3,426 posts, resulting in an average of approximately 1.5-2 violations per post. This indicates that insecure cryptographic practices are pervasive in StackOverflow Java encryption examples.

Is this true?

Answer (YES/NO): YES